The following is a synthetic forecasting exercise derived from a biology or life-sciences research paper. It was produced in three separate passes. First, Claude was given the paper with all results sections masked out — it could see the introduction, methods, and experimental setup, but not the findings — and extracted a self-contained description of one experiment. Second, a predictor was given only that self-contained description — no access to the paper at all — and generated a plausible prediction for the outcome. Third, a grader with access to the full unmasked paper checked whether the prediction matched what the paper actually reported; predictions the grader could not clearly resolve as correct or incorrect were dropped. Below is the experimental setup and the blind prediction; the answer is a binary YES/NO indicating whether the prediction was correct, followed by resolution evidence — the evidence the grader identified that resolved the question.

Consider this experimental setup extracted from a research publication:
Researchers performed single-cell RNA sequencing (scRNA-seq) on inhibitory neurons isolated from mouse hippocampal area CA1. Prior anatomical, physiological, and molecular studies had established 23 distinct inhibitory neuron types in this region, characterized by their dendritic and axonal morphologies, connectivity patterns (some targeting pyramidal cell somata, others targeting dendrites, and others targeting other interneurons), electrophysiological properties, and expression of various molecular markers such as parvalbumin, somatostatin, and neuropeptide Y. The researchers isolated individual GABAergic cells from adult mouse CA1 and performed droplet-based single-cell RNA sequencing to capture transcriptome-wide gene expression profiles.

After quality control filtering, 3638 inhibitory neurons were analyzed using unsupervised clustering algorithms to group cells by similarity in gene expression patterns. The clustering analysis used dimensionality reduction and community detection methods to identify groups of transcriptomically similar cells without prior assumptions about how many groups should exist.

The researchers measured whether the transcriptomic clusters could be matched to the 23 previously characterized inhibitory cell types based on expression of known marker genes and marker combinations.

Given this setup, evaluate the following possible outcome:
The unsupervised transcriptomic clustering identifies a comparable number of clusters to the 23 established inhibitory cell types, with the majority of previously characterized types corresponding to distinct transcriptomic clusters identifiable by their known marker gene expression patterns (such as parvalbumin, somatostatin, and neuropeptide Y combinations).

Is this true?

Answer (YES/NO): NO